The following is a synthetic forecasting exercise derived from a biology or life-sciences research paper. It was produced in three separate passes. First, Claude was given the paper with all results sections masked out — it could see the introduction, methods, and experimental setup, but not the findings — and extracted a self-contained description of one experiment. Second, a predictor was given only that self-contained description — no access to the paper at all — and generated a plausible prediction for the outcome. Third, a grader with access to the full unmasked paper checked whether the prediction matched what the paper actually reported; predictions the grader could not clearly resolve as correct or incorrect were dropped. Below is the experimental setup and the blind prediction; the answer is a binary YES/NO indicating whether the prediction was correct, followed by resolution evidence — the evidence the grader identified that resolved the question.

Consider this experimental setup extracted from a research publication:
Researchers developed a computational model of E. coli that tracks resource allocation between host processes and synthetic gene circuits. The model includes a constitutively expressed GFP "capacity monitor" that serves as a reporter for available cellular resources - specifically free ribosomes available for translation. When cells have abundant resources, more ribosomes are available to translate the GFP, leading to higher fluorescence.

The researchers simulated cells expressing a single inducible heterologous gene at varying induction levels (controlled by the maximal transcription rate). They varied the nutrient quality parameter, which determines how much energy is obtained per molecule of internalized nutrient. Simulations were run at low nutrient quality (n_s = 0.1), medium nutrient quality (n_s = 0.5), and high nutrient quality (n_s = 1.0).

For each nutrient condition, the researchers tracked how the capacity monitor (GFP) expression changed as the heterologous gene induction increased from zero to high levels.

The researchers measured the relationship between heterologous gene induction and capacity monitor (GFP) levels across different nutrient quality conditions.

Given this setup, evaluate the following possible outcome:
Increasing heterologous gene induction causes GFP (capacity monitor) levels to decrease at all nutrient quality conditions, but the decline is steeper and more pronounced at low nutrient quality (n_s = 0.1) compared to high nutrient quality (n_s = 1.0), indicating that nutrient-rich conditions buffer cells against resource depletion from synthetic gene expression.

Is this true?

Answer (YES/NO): NO